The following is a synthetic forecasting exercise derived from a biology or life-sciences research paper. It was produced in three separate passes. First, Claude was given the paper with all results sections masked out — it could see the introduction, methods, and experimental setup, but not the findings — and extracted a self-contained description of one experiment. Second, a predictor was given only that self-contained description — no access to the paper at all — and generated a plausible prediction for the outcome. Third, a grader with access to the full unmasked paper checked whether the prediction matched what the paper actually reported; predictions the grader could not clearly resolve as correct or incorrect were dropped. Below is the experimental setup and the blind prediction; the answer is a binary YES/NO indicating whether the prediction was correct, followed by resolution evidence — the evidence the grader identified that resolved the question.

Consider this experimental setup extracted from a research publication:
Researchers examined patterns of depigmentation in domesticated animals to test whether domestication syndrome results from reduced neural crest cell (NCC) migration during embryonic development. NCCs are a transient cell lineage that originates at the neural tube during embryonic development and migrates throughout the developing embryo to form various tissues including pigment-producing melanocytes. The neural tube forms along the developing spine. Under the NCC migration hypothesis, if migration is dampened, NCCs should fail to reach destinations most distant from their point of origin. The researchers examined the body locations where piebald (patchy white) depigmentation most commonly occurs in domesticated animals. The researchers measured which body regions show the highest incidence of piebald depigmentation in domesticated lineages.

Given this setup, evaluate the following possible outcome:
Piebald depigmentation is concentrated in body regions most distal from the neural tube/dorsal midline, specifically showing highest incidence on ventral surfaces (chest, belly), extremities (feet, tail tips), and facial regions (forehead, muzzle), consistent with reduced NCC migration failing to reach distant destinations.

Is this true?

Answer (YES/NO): YES